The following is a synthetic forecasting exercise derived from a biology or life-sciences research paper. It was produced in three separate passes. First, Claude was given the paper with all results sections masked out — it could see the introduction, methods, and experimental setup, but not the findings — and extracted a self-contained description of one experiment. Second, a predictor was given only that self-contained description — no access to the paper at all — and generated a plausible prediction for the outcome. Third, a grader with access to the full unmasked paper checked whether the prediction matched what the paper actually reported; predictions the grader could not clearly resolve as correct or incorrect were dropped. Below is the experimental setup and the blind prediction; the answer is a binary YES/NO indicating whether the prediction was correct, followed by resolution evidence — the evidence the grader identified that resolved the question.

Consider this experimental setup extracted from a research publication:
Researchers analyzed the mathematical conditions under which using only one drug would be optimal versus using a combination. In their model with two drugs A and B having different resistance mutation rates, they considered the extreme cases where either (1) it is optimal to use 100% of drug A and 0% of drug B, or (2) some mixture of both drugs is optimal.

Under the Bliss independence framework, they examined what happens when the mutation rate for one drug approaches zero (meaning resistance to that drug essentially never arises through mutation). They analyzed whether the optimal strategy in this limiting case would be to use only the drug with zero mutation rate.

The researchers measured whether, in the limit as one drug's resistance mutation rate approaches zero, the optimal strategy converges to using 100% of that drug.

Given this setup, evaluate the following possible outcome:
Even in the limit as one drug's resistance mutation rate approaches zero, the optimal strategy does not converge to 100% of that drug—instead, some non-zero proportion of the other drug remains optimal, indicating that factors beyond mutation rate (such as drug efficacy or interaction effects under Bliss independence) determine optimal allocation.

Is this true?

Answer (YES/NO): NO